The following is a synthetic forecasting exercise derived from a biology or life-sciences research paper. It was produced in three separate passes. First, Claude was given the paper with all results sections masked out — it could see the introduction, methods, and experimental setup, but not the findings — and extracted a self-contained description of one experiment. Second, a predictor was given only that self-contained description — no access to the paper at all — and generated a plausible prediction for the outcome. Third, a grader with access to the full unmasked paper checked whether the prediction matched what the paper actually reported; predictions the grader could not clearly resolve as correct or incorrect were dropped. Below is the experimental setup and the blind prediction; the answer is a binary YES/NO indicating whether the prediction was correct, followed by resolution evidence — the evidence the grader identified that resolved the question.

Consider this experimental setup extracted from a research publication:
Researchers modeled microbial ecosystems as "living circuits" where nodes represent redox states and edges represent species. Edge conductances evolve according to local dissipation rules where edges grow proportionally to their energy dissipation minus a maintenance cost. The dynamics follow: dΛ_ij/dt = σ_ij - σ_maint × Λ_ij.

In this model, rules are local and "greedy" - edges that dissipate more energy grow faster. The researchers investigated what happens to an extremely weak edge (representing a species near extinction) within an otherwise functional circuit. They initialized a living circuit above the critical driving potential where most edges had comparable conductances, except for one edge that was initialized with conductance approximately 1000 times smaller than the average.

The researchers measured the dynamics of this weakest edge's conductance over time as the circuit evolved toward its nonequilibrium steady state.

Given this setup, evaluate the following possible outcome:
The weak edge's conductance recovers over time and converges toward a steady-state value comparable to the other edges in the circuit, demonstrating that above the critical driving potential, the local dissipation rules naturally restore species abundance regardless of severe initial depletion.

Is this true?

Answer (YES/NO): YES